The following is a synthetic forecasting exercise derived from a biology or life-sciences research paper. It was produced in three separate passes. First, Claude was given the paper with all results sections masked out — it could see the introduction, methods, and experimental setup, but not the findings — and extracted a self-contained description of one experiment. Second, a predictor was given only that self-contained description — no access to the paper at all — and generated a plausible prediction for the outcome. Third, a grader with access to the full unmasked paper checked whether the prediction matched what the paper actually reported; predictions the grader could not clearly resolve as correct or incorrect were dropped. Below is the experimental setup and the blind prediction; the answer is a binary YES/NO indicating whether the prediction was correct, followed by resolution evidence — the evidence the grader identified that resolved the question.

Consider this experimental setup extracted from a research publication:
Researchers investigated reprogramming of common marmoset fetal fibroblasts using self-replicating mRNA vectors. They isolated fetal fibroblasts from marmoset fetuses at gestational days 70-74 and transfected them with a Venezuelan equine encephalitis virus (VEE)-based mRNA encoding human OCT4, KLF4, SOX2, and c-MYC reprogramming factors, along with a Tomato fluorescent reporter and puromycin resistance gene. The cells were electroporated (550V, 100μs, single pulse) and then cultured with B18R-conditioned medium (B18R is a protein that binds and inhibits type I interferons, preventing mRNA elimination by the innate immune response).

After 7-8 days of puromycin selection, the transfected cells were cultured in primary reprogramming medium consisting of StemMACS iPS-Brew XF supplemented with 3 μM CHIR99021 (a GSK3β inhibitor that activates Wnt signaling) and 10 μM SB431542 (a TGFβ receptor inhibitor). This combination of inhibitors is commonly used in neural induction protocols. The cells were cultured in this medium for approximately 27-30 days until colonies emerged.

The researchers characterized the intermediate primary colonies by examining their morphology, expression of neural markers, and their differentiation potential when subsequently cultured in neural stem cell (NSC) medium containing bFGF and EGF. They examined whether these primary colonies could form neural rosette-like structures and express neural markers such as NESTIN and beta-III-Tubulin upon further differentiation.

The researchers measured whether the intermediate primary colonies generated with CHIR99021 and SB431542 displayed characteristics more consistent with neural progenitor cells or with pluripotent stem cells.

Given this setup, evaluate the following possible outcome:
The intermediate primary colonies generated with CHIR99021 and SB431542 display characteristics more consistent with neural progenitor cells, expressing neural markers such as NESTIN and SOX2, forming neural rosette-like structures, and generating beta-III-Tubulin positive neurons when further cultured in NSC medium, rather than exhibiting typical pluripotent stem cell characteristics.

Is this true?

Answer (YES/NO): YES